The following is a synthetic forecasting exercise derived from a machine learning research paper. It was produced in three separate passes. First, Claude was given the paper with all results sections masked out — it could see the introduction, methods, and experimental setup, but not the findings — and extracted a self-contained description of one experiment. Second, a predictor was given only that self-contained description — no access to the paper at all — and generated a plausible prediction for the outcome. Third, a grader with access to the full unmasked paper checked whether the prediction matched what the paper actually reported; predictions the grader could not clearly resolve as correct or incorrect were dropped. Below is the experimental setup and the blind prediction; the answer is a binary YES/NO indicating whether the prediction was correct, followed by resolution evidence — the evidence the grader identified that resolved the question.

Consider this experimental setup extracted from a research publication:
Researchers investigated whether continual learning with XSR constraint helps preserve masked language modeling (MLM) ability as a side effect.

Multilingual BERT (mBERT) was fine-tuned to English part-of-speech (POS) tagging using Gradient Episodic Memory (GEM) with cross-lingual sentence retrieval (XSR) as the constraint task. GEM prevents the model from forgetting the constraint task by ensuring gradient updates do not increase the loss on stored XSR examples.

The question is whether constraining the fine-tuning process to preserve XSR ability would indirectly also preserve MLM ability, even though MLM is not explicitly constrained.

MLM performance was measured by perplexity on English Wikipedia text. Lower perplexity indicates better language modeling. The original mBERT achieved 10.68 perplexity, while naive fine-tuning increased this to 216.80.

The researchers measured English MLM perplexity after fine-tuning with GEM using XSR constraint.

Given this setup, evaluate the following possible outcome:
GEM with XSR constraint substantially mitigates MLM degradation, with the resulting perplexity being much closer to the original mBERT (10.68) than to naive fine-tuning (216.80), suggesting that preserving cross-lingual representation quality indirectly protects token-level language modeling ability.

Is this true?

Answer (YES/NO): NO